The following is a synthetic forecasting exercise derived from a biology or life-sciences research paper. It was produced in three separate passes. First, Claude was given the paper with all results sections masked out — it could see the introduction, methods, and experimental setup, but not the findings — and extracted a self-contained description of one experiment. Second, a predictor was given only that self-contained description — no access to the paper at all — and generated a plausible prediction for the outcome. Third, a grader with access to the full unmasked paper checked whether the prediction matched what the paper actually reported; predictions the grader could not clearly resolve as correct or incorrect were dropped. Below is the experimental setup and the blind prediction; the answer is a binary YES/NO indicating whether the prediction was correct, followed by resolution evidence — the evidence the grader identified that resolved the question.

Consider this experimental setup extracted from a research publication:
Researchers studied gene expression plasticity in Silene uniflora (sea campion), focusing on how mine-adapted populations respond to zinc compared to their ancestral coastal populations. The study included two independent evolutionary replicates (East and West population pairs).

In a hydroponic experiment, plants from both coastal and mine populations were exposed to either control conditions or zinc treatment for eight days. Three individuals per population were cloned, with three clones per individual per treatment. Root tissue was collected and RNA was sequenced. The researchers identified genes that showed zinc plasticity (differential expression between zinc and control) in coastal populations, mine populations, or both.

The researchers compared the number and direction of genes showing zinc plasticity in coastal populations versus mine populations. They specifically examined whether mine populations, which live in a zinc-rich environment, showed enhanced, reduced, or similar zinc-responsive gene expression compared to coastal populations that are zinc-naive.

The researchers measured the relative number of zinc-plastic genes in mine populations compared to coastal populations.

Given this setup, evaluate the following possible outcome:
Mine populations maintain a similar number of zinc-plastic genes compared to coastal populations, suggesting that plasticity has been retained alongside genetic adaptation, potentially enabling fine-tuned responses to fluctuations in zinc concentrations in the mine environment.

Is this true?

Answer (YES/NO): NO